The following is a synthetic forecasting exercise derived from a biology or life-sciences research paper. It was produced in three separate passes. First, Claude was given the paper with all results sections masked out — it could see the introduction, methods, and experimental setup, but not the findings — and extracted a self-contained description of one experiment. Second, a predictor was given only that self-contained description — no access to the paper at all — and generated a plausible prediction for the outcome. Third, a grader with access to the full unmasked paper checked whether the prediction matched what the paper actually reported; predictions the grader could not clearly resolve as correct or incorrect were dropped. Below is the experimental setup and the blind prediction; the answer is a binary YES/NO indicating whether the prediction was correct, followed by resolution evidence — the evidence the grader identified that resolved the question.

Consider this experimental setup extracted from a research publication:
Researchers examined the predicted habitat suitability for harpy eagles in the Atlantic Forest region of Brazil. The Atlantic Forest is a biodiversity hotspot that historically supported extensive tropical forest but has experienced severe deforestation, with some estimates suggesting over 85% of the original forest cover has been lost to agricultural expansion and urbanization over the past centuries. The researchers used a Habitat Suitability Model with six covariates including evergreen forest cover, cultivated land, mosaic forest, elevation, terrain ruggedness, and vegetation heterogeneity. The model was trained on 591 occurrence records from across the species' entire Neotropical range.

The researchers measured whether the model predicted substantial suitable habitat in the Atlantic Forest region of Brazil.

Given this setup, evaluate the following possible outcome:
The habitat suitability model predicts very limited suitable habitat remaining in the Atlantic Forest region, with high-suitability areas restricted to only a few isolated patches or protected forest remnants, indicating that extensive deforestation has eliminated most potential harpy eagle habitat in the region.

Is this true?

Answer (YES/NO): YES